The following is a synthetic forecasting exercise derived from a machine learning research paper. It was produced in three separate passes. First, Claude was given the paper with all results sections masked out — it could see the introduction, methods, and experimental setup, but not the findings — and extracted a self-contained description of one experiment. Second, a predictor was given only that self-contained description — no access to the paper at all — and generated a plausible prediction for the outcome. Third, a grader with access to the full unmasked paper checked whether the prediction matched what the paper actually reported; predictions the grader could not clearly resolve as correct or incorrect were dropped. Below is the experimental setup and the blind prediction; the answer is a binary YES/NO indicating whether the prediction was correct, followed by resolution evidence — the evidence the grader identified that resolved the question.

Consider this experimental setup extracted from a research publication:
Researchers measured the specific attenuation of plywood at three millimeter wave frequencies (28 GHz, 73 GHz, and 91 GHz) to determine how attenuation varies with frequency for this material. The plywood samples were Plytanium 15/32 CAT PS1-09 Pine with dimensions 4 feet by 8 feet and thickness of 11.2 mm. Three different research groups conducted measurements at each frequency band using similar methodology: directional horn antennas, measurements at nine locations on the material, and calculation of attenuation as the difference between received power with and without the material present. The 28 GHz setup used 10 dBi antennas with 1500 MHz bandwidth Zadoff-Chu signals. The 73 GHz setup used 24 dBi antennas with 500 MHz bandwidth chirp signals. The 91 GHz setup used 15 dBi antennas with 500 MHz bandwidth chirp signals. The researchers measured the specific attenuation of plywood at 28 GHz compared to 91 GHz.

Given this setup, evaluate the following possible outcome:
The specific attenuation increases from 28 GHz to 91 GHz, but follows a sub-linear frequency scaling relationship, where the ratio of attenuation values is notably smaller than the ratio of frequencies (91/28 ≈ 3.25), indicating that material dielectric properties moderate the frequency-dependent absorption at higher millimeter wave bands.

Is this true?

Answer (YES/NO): YES